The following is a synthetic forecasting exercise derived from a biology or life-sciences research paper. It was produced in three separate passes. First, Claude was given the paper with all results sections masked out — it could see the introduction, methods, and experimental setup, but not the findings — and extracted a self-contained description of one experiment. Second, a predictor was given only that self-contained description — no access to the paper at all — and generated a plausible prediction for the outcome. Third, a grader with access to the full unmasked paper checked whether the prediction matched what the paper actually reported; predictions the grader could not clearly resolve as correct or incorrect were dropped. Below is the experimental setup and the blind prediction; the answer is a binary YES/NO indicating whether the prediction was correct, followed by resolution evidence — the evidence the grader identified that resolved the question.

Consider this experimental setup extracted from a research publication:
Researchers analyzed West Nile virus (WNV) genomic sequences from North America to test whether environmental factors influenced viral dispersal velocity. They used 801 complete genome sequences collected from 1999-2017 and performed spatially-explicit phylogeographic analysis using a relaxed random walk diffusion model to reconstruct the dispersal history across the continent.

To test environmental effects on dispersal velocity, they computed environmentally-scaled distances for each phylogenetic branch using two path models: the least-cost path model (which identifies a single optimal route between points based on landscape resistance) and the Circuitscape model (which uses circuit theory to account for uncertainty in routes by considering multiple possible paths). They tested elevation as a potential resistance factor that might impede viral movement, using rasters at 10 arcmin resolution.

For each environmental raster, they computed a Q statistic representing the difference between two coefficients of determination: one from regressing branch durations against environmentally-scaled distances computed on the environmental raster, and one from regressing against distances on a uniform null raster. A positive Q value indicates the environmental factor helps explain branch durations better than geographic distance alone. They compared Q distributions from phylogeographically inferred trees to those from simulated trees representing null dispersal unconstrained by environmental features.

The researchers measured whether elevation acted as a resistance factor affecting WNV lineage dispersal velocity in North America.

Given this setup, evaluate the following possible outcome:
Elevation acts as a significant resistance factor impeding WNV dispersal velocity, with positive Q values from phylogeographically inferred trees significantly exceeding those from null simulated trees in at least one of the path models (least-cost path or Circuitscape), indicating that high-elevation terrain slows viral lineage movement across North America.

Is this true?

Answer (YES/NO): NO